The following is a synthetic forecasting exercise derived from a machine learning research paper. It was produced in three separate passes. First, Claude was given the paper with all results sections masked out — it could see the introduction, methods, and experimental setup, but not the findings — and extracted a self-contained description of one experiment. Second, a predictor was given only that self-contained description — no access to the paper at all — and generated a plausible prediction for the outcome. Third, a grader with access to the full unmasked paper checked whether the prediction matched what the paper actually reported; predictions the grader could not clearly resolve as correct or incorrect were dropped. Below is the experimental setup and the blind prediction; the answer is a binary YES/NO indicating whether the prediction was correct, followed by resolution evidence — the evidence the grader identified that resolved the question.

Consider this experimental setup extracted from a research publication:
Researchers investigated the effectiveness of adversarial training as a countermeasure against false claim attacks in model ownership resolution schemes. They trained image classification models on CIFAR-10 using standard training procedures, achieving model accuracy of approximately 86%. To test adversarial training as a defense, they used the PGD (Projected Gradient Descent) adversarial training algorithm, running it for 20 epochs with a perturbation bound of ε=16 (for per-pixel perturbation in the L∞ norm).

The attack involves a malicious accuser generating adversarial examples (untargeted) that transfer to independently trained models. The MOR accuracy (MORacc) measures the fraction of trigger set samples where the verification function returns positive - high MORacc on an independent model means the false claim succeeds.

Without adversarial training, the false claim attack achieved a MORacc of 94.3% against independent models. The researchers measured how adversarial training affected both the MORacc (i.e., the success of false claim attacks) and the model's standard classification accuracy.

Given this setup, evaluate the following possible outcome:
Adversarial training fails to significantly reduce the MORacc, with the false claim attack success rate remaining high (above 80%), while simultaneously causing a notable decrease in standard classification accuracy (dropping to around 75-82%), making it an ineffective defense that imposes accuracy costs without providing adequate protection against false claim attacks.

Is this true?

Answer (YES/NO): NO